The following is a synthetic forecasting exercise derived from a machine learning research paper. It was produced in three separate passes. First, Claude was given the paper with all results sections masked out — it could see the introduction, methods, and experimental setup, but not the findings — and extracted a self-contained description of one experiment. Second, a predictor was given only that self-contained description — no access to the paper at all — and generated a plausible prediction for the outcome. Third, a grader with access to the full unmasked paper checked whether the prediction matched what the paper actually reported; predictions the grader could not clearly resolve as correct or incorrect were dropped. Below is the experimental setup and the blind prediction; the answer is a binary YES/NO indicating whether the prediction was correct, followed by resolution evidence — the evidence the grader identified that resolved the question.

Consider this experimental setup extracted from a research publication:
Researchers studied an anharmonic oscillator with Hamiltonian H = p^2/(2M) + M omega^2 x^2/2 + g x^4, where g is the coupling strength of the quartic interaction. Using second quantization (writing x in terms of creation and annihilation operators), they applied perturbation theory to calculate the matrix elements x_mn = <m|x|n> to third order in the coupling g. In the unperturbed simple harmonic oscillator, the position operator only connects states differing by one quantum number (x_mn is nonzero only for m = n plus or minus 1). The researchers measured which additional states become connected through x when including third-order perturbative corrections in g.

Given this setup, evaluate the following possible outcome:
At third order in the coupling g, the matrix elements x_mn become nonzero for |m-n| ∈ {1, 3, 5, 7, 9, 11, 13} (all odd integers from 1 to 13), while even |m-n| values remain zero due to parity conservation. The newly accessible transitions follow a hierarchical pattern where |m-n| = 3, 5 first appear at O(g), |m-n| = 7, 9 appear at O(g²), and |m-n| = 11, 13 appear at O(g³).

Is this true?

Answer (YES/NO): NO